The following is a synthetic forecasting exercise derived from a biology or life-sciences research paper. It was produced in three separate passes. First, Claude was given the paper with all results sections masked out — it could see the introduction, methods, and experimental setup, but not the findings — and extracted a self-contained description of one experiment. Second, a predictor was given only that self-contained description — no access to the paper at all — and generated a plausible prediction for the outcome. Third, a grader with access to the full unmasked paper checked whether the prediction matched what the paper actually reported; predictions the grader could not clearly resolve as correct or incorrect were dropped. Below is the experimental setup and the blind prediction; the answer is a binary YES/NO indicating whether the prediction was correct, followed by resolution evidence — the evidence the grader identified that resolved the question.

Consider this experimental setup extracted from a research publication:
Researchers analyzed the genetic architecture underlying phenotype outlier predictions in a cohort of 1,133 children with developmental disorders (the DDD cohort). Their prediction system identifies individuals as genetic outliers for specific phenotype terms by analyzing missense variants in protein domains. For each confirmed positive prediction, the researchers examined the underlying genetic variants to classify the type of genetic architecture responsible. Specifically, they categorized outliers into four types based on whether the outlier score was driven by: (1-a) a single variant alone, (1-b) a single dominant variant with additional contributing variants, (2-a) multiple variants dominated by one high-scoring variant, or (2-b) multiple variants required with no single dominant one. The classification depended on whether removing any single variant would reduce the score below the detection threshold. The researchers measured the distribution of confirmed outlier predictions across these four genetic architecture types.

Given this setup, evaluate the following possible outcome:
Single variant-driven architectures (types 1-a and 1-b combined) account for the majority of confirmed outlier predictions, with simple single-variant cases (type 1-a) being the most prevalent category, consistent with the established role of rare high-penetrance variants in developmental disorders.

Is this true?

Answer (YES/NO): NO